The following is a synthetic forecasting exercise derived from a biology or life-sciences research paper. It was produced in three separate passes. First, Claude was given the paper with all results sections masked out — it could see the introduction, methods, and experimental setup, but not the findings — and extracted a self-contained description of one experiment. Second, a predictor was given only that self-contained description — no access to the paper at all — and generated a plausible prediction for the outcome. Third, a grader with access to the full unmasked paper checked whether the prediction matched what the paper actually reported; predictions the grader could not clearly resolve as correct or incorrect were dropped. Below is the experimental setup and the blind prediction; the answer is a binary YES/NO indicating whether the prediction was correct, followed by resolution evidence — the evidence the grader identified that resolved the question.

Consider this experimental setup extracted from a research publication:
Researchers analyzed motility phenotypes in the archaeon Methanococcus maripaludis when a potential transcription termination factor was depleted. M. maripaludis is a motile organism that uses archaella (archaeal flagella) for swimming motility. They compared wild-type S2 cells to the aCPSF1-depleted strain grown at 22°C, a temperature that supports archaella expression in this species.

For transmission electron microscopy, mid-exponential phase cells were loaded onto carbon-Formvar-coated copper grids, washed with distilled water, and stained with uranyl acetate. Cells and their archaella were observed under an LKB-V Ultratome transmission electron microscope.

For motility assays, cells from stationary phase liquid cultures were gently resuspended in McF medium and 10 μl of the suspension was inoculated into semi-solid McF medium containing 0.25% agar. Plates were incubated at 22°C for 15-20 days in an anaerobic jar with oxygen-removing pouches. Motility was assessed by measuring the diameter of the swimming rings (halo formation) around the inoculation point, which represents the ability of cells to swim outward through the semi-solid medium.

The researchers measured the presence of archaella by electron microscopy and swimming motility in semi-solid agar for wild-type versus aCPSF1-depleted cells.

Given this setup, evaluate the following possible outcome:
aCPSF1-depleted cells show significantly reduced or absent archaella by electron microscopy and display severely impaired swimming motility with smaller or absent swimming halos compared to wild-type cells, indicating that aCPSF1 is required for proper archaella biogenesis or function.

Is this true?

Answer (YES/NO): NO